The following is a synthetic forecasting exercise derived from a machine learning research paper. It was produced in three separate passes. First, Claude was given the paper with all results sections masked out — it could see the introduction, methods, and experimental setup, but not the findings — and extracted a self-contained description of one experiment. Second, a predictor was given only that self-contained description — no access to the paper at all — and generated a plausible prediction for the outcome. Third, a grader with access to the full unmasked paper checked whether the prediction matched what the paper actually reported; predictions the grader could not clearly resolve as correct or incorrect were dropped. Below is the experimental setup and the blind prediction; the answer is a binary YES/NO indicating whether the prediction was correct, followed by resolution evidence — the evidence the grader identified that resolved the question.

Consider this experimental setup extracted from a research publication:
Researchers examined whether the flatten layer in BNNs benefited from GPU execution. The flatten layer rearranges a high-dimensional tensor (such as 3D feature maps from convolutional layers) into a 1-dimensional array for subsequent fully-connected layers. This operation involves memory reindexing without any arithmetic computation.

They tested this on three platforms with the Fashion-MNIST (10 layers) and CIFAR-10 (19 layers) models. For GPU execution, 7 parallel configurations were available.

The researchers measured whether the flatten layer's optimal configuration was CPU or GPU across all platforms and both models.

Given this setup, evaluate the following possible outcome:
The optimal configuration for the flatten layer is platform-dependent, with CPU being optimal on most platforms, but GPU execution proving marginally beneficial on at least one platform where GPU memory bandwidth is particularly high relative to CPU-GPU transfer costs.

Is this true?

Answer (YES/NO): NO